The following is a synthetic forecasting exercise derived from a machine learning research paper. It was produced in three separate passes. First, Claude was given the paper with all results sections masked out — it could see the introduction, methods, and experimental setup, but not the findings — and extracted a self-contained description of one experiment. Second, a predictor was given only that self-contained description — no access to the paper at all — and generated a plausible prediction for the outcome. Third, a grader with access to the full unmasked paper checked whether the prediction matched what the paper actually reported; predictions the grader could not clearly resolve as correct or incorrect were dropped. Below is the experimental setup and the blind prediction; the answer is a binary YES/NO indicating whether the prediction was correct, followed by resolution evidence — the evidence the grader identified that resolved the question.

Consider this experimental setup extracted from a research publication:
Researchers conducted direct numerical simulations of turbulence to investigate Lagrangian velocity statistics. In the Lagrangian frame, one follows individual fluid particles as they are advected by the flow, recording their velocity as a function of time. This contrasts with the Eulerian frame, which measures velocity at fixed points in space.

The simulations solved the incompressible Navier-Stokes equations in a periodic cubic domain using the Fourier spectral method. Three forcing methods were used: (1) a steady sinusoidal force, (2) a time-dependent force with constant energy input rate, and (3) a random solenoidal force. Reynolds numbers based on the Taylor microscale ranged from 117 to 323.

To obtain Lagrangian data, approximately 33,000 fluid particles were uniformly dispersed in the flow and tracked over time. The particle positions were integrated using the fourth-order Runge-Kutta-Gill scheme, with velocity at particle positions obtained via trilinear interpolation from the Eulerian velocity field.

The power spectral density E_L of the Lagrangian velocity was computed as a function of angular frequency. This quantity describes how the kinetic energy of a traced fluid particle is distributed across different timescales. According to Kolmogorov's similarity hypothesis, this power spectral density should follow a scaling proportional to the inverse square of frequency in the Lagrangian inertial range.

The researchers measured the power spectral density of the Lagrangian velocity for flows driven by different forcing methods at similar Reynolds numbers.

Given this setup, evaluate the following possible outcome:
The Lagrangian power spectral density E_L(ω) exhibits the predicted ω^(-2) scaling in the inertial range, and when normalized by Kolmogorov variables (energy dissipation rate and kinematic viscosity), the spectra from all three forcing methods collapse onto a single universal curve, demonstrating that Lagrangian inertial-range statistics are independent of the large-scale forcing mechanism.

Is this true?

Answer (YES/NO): NO